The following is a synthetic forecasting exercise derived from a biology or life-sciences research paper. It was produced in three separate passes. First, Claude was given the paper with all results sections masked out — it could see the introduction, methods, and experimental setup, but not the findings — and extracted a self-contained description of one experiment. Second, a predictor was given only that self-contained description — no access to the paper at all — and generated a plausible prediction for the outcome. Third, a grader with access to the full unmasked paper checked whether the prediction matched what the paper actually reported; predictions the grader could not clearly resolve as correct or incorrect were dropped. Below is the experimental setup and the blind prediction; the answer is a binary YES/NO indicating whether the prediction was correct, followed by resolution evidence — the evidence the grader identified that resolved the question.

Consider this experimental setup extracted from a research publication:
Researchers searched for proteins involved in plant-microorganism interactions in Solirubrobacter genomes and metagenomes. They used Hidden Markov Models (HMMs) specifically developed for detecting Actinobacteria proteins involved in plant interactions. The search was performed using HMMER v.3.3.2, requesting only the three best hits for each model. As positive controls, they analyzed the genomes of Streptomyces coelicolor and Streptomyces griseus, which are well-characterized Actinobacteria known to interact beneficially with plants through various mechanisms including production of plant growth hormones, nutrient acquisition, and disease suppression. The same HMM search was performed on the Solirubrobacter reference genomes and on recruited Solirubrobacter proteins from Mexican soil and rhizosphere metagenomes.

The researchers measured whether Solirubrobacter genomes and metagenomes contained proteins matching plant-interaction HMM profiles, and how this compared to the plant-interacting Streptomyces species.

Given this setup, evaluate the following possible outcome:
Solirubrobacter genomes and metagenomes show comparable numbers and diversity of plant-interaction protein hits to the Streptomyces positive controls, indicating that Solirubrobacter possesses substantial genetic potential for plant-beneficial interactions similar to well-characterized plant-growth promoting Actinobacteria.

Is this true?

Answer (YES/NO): NO